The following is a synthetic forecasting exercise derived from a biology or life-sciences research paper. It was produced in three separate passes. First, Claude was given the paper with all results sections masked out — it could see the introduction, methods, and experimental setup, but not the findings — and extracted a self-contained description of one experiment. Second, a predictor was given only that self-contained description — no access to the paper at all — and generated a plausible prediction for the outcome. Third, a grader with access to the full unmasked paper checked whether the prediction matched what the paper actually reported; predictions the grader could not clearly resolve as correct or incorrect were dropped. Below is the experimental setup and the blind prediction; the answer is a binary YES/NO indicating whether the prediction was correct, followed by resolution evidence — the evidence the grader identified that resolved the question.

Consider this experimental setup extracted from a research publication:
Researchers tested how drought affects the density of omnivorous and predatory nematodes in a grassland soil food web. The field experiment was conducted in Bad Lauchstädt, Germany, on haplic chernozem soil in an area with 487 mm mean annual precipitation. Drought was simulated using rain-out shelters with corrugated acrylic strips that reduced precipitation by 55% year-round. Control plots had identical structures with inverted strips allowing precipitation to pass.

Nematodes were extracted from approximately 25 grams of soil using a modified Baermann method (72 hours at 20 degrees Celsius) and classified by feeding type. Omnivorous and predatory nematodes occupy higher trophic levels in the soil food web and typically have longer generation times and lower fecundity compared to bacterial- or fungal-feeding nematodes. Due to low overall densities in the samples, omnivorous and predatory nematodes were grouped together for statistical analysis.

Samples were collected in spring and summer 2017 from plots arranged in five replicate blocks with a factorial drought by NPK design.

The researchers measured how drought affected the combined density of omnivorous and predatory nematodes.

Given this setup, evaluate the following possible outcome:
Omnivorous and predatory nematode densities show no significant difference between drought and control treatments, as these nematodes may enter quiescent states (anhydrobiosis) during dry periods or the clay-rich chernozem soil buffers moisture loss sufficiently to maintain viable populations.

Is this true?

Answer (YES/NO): YES